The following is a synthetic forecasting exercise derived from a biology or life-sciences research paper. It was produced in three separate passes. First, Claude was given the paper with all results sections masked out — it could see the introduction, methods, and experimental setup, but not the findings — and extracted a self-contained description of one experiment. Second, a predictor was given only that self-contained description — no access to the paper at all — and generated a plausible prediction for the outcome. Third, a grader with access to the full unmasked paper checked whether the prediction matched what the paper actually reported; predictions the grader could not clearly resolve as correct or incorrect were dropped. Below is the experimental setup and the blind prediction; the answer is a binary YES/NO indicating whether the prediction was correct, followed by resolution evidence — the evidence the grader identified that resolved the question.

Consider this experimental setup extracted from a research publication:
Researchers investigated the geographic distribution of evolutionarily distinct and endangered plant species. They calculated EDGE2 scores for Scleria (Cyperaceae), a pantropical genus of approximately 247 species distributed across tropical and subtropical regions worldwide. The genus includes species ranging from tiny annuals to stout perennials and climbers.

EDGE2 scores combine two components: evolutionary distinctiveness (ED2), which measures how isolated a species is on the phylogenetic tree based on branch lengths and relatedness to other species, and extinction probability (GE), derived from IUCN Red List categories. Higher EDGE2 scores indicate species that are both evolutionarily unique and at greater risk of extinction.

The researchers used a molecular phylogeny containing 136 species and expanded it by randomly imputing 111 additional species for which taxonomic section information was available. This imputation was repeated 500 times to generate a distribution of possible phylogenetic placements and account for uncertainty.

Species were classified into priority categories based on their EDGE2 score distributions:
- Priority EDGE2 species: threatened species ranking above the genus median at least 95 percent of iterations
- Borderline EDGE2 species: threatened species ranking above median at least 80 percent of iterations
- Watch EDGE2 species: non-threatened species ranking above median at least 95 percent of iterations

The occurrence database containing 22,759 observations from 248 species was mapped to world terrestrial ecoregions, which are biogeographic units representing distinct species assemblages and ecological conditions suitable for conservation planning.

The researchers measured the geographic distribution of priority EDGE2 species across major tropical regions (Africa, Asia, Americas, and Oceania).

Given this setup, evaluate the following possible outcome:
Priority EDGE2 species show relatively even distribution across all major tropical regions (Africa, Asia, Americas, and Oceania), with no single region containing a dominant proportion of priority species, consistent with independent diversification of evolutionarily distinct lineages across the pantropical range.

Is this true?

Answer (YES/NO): NO